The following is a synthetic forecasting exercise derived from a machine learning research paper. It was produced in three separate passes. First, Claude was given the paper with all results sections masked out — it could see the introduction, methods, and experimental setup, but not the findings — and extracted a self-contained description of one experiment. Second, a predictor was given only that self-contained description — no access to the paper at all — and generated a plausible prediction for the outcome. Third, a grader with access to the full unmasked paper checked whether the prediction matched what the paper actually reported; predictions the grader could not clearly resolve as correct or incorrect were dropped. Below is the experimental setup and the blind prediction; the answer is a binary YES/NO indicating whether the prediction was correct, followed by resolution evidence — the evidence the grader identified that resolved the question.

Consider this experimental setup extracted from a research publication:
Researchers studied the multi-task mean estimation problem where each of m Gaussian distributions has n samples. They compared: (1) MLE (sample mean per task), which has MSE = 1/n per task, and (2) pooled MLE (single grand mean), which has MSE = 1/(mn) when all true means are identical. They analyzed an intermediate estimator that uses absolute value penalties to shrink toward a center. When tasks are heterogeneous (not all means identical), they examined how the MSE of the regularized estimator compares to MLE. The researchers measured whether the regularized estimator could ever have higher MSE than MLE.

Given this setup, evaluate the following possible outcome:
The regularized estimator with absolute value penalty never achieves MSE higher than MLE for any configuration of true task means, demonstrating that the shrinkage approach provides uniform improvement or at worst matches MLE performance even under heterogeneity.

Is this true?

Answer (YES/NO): NO